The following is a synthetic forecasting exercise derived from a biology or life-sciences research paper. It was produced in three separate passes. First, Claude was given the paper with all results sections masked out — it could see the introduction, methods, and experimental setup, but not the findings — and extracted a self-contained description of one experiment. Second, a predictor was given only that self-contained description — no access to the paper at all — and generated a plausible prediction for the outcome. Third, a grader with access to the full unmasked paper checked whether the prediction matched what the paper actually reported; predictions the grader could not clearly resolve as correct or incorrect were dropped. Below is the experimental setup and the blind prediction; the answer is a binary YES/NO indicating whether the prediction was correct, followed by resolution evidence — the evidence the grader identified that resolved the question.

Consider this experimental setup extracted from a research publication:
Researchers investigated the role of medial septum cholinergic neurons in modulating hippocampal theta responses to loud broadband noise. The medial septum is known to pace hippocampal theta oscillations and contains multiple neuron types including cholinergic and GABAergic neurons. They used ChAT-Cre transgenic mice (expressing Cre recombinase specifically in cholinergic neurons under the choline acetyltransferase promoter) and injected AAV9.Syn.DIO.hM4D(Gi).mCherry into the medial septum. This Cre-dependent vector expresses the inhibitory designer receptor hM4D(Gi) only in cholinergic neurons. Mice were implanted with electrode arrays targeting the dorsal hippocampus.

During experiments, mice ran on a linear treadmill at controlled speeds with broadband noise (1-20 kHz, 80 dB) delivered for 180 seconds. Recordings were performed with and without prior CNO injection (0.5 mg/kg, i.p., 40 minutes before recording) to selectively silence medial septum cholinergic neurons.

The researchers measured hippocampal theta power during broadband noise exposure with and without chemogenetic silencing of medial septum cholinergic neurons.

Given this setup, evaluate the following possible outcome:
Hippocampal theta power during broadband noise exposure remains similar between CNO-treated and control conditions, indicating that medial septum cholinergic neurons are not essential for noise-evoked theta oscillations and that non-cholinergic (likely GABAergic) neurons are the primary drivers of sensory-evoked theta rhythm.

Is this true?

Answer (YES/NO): YES